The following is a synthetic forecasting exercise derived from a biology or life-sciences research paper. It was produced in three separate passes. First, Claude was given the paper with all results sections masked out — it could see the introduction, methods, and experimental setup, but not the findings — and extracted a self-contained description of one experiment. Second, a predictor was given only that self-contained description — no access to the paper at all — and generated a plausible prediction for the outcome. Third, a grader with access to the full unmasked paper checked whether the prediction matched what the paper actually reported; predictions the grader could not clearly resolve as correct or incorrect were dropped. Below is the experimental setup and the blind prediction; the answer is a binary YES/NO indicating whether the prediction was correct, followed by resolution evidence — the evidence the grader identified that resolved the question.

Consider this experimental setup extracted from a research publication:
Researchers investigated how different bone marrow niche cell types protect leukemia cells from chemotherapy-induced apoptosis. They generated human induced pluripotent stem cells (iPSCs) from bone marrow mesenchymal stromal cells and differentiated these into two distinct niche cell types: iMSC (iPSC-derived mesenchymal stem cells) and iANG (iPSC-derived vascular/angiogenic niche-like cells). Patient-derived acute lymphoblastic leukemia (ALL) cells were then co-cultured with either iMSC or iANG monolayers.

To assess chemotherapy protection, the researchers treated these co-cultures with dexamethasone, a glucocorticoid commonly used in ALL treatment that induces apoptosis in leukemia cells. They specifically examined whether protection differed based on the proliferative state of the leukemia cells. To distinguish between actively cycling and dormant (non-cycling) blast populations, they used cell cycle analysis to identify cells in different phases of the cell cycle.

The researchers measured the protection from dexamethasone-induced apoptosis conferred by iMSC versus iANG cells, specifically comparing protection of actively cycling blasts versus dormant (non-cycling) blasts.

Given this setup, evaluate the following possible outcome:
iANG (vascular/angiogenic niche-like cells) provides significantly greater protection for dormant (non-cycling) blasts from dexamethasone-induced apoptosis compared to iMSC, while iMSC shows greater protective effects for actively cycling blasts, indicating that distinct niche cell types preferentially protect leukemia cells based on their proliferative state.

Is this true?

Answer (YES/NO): NO